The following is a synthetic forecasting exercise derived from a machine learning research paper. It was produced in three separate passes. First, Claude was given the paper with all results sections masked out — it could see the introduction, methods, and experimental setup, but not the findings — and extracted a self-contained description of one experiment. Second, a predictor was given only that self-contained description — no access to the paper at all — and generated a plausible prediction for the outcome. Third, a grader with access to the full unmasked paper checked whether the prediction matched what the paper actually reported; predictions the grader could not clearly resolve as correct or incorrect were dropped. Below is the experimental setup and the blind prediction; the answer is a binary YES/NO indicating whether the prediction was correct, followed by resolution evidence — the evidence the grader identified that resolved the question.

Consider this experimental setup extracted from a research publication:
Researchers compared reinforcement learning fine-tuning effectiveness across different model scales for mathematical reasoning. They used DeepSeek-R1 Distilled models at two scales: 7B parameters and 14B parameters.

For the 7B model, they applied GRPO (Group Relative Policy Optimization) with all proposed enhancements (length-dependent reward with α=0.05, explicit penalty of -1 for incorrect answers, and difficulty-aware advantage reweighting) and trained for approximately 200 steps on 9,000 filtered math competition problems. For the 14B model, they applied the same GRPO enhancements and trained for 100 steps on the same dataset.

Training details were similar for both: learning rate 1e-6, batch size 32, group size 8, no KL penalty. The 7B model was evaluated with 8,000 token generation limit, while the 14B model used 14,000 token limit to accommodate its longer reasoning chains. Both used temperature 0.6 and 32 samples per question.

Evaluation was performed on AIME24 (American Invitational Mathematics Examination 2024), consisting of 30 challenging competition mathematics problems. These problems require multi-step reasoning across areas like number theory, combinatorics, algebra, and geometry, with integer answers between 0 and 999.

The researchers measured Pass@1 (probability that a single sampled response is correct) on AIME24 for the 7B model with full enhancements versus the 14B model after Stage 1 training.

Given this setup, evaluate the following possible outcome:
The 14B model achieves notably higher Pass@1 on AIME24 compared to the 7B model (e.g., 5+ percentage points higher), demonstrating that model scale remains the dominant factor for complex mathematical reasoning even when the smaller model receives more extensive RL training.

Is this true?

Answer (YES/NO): YES